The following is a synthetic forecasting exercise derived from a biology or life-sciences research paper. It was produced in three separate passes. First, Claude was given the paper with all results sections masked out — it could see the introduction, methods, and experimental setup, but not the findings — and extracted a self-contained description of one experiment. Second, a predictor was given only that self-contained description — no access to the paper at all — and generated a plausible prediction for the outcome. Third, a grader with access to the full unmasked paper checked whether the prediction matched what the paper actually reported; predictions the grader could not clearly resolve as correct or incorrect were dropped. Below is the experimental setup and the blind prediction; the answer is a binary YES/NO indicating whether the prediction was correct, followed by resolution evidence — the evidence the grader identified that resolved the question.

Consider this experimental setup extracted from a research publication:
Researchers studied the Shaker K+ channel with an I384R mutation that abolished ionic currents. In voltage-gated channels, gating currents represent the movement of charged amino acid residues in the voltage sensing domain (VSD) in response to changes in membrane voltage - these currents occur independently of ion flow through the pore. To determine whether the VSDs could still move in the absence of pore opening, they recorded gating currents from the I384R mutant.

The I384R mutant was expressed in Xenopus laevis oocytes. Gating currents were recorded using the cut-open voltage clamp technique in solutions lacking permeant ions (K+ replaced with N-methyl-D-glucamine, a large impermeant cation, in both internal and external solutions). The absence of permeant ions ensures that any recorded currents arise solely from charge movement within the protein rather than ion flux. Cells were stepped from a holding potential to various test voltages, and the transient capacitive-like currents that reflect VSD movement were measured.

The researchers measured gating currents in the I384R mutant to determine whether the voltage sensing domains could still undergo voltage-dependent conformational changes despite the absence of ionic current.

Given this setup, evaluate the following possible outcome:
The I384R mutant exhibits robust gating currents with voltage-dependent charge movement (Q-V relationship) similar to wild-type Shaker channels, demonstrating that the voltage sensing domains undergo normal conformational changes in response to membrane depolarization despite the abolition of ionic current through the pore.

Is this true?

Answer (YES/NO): NO